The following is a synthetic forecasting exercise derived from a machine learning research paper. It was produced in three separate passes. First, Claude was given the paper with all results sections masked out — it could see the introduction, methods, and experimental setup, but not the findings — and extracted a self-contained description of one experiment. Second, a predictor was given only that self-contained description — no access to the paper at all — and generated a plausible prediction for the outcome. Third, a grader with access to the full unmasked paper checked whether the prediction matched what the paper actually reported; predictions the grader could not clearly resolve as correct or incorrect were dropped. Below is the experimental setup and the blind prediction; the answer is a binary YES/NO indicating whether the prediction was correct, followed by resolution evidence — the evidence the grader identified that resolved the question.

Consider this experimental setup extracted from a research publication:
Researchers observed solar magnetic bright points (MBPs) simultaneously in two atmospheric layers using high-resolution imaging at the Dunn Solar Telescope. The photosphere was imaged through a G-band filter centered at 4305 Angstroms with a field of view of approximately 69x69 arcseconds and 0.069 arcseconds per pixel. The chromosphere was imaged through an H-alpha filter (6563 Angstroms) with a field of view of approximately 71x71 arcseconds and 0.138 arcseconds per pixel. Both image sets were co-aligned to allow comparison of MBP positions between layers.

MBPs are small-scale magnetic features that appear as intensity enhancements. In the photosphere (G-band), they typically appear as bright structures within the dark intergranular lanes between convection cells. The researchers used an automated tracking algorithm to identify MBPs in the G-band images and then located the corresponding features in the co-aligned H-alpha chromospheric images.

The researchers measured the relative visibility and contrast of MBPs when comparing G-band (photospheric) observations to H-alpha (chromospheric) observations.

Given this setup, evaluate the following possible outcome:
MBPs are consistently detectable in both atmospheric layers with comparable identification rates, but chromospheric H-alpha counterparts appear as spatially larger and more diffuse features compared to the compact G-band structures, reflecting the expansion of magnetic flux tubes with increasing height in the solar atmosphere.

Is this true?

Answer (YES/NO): NO